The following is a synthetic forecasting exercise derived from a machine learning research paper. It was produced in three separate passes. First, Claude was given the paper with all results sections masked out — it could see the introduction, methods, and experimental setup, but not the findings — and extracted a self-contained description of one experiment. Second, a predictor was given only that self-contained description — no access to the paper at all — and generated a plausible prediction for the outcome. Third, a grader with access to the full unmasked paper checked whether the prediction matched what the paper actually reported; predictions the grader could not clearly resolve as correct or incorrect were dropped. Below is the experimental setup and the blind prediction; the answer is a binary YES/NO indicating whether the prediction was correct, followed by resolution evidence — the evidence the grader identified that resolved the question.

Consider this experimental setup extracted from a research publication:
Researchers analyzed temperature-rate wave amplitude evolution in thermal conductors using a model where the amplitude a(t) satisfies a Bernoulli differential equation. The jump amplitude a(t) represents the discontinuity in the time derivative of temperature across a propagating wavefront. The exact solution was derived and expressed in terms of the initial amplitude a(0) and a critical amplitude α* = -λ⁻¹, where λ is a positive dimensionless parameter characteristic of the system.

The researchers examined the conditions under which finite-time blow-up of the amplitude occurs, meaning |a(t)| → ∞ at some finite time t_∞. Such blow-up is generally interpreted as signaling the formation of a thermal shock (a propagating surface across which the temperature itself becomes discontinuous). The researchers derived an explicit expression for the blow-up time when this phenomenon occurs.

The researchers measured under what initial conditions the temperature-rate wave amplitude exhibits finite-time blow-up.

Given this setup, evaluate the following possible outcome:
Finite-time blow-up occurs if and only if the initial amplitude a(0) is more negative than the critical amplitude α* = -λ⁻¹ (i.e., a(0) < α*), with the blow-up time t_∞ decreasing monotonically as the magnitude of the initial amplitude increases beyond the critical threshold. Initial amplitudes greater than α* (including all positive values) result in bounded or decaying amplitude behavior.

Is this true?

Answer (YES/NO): YES